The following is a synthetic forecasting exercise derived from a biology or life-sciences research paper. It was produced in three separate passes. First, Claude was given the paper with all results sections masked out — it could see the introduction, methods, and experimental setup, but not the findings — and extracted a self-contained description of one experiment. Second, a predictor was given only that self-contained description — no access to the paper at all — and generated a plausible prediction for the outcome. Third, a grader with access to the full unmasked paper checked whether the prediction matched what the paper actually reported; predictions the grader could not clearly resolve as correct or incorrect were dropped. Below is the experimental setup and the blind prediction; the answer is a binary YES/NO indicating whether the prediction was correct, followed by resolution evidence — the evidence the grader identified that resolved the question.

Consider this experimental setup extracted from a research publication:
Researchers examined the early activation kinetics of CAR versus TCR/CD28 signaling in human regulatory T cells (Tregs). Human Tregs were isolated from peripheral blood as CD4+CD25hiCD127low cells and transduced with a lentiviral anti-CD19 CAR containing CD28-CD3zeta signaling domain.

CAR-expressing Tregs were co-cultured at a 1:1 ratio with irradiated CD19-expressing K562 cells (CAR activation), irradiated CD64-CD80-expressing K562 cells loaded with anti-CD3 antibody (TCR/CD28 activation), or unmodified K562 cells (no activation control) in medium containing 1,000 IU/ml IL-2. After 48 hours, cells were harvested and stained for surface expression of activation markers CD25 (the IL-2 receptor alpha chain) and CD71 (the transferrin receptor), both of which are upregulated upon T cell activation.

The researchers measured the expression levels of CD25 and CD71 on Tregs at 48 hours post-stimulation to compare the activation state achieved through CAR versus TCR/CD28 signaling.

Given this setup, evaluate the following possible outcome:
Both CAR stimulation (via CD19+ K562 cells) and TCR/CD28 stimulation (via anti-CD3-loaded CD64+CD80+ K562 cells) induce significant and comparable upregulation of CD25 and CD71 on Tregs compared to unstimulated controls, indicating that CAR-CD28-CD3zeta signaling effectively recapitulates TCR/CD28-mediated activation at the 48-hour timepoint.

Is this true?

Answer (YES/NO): NO